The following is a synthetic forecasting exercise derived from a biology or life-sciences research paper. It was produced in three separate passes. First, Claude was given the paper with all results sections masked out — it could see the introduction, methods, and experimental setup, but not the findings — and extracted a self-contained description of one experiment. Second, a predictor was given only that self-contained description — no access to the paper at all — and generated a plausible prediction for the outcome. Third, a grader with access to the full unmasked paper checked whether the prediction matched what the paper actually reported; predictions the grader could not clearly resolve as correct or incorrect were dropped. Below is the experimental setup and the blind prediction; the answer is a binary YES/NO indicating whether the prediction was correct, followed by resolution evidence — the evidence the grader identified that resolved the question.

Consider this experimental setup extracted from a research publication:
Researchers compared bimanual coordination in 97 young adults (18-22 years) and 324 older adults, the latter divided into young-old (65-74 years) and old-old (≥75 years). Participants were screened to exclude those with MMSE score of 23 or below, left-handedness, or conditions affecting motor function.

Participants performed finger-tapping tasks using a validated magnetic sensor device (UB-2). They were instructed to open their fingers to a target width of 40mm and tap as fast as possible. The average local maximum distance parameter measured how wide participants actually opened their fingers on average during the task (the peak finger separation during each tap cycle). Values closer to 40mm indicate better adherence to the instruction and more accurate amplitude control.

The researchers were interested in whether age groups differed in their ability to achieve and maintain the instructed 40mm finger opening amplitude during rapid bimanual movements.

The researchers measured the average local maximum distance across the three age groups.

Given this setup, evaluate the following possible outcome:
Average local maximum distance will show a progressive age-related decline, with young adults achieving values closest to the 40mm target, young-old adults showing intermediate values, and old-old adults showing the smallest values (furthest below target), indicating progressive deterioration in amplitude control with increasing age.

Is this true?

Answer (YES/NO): NO